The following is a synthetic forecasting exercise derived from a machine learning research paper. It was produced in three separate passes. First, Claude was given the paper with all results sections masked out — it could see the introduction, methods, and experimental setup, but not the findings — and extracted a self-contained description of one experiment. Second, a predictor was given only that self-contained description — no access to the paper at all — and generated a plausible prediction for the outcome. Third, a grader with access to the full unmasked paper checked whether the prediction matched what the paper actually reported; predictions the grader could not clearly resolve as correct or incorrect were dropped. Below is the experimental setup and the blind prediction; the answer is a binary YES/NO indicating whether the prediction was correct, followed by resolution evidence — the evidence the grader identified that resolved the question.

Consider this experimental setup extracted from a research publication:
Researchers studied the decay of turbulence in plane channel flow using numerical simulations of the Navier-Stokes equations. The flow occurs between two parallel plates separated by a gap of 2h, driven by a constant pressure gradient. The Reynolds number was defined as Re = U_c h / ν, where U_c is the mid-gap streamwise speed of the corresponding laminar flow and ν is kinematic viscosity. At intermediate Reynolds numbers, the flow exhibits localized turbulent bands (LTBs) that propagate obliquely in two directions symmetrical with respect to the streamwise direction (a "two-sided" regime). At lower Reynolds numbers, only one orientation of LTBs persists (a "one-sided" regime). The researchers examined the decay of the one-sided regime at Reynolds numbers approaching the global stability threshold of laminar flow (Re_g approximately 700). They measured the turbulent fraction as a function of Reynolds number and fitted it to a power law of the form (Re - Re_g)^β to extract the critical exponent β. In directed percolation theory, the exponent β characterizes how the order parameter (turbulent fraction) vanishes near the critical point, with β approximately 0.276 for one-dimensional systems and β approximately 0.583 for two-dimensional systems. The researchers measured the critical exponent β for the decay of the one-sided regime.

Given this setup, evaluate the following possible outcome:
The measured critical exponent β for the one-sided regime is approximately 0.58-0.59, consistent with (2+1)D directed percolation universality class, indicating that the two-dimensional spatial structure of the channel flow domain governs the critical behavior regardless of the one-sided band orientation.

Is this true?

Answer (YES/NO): NO